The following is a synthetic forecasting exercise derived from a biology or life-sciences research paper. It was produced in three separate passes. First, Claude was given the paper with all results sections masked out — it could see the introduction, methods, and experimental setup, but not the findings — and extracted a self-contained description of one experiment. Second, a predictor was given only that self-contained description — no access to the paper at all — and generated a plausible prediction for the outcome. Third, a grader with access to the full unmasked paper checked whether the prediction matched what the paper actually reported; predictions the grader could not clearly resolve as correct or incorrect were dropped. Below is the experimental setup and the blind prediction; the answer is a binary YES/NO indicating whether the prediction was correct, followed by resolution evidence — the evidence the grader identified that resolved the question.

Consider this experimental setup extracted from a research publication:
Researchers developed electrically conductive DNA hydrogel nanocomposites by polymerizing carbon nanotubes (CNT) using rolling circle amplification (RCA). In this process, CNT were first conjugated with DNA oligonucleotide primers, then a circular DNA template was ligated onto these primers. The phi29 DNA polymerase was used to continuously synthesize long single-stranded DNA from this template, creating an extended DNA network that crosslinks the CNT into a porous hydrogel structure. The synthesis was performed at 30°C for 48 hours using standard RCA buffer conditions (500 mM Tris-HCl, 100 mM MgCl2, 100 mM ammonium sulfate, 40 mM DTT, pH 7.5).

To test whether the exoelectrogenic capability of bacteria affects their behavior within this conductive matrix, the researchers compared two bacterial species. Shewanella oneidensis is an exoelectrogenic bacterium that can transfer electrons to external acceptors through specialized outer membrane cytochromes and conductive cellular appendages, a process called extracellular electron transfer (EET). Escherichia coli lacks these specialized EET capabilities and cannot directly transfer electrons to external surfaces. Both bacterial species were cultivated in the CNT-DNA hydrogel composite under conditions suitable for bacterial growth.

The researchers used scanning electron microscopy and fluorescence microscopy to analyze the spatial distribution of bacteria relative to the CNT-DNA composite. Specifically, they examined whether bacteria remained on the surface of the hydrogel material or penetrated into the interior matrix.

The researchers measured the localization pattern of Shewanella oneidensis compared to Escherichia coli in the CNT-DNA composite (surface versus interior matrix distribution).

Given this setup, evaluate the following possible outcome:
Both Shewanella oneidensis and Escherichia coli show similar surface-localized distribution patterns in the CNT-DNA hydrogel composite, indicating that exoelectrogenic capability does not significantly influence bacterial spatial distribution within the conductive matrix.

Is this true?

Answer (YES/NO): NO